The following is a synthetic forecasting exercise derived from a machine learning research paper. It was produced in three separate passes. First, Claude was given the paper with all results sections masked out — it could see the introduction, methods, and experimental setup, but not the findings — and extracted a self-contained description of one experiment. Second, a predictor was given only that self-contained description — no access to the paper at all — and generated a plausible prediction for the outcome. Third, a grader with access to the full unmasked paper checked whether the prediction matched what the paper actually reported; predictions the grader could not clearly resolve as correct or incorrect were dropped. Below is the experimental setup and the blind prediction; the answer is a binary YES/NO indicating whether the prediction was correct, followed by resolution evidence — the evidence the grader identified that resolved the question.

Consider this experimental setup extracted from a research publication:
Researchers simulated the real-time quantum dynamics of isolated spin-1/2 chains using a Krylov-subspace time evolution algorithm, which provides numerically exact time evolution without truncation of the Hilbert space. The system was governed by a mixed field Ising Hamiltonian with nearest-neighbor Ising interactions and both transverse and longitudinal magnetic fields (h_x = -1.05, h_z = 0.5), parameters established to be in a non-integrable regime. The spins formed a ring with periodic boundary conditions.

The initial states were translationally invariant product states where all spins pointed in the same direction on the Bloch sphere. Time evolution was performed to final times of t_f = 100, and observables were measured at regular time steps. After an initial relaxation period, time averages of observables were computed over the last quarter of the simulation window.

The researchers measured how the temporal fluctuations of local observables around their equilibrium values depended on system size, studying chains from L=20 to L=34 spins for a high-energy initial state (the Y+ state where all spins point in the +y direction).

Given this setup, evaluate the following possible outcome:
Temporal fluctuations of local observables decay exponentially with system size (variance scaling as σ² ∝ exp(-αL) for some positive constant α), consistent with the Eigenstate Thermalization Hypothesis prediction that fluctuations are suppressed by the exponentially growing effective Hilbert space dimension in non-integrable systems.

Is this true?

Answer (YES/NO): YES